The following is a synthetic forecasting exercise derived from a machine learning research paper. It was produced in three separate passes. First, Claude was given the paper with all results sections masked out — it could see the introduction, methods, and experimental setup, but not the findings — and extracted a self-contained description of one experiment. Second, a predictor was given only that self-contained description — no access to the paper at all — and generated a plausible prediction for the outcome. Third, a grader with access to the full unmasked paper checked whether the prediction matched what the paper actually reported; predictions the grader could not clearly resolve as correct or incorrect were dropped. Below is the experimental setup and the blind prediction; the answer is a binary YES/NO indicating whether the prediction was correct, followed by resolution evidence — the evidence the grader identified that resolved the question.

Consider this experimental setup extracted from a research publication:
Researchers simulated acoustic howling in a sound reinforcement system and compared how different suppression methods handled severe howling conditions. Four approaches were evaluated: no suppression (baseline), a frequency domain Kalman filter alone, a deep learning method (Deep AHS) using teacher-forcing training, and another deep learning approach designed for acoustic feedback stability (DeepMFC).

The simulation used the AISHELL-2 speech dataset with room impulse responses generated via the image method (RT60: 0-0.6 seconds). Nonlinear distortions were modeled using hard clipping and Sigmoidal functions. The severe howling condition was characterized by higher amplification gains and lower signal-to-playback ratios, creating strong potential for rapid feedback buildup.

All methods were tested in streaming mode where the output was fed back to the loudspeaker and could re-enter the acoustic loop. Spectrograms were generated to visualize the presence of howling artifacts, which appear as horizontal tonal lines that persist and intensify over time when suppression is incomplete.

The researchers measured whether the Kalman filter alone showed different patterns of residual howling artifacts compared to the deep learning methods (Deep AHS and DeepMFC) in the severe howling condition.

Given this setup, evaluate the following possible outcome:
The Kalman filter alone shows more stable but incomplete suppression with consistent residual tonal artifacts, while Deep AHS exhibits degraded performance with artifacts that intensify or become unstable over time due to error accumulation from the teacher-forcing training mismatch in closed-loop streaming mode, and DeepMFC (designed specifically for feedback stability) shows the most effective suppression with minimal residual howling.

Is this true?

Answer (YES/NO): NO